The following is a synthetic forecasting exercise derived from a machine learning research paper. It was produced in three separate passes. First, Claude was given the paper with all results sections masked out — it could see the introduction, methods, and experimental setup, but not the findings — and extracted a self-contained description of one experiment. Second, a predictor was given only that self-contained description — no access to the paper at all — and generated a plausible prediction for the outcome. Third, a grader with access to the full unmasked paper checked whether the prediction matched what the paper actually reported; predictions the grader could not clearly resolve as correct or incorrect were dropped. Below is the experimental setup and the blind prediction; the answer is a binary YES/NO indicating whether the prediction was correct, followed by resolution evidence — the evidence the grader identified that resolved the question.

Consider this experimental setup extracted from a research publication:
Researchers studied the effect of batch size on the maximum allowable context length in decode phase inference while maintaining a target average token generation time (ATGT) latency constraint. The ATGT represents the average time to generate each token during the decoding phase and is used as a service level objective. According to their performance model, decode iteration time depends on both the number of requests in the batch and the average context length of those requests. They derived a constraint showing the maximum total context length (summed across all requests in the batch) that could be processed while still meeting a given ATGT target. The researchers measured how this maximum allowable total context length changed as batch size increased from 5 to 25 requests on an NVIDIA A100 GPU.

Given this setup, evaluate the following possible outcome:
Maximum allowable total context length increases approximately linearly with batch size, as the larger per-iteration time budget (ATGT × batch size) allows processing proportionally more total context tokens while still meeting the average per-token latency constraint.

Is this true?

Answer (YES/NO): NO